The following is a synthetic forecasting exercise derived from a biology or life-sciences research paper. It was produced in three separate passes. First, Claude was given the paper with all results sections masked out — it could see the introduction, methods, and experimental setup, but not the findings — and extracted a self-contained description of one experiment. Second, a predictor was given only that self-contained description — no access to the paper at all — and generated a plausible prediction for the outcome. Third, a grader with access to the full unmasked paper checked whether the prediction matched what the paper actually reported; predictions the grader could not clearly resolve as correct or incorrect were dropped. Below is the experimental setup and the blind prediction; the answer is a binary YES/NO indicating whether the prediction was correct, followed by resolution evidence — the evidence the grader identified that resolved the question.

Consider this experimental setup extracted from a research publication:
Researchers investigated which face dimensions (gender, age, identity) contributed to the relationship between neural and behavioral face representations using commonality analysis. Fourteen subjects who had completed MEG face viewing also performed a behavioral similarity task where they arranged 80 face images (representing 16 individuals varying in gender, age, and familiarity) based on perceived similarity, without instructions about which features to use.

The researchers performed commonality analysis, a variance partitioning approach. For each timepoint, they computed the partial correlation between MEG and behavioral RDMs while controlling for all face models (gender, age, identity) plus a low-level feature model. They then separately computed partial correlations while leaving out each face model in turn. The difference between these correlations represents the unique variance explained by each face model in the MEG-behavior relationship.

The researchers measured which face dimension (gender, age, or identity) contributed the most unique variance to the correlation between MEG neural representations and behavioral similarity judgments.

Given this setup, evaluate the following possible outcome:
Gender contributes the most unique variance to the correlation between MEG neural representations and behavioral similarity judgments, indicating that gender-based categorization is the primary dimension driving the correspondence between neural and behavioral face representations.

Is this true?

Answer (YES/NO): YES